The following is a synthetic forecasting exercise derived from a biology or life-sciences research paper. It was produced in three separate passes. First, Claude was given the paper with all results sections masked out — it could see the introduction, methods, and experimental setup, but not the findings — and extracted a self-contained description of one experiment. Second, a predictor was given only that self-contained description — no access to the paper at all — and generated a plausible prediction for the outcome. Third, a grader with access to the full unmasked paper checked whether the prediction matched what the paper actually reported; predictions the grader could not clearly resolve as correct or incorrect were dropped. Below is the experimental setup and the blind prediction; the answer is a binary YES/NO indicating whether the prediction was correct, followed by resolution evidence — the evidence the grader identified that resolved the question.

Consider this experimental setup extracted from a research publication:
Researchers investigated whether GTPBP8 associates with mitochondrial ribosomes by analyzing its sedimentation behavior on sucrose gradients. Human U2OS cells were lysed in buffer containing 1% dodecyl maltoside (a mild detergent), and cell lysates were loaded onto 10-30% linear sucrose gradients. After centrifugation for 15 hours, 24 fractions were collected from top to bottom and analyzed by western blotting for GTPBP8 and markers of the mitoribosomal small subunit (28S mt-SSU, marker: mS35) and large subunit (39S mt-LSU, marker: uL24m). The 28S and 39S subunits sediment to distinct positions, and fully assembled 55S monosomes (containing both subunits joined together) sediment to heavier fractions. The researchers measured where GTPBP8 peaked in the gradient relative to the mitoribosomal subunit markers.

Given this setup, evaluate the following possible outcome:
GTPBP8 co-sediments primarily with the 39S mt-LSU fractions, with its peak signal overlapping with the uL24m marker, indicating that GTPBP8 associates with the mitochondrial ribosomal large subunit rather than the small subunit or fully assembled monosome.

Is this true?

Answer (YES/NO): YES